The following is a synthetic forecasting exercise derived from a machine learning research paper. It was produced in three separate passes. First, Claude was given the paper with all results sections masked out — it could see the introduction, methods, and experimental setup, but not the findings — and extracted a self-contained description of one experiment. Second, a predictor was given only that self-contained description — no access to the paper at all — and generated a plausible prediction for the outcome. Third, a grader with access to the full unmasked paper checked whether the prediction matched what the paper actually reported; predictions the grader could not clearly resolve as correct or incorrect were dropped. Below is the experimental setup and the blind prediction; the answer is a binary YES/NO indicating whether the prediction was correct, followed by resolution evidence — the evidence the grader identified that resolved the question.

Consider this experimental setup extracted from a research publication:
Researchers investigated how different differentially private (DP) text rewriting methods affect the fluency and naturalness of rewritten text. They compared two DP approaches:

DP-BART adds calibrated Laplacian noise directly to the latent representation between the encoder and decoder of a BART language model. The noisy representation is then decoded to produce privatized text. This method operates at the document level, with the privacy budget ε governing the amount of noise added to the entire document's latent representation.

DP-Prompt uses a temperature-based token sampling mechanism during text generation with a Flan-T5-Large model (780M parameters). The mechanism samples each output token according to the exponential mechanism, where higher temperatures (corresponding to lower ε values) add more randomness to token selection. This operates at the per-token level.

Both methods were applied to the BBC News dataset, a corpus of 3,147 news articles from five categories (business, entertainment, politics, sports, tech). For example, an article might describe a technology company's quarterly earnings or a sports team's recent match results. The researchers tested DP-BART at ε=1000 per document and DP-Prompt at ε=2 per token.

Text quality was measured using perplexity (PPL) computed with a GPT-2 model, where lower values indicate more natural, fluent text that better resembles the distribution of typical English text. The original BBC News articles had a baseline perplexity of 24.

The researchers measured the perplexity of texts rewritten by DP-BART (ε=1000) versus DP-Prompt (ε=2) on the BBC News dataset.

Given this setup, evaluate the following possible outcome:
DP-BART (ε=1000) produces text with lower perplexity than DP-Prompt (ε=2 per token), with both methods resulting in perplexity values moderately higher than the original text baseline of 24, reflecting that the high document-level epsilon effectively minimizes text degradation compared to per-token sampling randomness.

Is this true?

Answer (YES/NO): NO